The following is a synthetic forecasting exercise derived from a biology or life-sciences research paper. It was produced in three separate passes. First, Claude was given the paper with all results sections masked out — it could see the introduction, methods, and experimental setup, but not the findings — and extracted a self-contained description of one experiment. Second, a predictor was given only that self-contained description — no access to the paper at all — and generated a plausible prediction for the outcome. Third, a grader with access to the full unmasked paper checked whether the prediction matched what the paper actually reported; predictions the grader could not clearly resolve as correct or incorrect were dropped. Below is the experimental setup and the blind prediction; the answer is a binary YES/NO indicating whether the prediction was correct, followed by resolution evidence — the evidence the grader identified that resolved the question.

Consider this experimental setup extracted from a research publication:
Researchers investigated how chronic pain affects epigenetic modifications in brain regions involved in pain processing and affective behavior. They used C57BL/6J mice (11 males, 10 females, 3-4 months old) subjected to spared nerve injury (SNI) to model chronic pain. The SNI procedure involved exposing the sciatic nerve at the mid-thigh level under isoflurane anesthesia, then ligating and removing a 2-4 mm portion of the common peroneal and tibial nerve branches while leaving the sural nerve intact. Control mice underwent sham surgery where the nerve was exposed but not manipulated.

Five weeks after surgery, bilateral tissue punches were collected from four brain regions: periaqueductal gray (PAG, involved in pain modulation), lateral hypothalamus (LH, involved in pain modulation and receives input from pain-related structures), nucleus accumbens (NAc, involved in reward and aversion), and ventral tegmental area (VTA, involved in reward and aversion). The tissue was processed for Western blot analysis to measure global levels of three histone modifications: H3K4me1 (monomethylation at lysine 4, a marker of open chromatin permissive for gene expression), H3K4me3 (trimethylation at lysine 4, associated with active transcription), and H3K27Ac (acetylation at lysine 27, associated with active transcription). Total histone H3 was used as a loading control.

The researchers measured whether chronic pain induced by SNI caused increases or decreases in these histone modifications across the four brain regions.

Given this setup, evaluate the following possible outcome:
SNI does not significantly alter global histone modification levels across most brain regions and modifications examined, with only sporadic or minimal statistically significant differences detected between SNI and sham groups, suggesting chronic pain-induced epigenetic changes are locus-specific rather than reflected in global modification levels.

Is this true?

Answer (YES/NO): NO